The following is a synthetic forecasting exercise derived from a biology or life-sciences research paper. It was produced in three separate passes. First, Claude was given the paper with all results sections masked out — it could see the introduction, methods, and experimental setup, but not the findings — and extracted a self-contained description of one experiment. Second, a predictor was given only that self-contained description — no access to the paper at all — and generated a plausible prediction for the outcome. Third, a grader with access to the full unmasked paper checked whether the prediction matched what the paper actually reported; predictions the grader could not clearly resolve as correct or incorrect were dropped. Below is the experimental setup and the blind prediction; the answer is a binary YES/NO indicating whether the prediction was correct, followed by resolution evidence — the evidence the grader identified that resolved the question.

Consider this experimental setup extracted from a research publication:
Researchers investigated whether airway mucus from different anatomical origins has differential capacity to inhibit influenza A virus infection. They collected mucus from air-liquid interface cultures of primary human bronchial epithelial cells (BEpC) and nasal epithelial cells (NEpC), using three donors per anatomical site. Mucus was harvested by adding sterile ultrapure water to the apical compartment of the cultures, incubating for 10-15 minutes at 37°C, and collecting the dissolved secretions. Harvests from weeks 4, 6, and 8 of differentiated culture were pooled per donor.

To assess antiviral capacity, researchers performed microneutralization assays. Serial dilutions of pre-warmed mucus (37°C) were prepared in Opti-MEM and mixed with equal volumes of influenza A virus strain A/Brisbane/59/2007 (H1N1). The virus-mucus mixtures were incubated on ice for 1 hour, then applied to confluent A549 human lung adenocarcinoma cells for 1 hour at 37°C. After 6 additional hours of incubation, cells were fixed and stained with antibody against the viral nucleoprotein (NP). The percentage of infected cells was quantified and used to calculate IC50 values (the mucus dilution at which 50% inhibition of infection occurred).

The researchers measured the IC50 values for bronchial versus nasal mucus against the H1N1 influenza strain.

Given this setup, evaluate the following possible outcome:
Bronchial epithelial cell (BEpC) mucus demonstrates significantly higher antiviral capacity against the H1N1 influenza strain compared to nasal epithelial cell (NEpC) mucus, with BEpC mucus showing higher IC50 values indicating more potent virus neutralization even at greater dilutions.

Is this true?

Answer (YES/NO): YES